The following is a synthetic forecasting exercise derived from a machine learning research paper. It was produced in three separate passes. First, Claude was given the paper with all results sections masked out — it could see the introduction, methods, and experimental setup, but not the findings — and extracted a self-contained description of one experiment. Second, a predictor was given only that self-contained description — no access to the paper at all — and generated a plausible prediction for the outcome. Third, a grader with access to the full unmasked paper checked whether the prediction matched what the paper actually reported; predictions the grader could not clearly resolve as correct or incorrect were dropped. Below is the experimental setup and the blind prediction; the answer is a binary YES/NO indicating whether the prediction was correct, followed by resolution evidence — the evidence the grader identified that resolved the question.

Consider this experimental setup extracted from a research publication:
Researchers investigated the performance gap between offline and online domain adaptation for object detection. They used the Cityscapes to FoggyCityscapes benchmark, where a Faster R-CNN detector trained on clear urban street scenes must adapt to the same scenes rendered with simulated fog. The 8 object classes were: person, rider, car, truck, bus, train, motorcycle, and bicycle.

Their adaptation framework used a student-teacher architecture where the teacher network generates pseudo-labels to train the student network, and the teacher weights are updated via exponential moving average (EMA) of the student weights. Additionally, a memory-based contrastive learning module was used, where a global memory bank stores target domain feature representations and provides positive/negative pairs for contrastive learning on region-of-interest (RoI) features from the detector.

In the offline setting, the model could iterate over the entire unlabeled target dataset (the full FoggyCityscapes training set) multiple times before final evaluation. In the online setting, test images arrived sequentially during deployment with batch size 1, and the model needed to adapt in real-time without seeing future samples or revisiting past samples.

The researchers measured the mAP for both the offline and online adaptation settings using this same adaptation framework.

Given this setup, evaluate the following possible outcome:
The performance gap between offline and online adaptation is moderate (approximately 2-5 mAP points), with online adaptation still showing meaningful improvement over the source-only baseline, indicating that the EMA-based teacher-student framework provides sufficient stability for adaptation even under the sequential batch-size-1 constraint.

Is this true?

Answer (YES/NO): NO